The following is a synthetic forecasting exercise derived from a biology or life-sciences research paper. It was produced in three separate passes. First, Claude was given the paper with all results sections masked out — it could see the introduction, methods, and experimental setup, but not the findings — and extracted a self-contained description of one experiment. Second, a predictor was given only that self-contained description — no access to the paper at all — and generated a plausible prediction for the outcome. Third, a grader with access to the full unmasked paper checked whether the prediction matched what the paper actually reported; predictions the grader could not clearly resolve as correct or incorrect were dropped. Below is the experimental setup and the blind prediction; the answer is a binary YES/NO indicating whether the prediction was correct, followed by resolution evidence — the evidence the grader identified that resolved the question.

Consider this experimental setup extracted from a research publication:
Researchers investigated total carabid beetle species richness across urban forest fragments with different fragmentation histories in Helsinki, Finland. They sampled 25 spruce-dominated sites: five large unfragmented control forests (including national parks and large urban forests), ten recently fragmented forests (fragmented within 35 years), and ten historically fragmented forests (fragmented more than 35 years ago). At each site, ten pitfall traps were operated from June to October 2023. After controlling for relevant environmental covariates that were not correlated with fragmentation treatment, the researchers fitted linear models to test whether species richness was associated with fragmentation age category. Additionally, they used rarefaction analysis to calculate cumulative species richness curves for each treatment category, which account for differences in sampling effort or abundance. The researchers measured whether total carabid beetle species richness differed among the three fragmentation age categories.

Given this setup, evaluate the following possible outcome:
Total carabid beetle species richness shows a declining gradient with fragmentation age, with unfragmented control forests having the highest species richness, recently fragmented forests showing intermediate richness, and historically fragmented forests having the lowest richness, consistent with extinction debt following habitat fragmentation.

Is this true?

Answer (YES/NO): NO